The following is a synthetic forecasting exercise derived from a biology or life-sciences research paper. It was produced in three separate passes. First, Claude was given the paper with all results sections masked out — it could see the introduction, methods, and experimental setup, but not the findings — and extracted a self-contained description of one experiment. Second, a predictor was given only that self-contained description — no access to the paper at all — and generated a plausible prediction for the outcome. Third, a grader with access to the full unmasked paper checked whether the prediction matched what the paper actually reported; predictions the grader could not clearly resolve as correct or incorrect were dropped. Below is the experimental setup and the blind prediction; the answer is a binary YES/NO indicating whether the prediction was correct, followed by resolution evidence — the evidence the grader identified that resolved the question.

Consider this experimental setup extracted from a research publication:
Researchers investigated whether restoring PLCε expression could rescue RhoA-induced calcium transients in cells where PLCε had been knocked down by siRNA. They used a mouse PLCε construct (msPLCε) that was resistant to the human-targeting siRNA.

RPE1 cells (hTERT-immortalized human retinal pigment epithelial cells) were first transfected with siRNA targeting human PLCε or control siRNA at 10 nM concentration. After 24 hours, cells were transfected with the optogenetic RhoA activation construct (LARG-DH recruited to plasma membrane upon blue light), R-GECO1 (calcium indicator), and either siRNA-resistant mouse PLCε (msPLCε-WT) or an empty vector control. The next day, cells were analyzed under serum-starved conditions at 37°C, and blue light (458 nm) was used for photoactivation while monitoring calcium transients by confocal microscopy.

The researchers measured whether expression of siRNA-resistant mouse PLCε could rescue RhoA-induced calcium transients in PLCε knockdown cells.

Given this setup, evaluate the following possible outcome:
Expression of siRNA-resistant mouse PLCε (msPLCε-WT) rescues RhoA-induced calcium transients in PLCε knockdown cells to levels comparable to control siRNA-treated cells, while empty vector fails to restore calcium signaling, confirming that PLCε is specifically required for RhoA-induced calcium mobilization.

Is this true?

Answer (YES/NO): YES